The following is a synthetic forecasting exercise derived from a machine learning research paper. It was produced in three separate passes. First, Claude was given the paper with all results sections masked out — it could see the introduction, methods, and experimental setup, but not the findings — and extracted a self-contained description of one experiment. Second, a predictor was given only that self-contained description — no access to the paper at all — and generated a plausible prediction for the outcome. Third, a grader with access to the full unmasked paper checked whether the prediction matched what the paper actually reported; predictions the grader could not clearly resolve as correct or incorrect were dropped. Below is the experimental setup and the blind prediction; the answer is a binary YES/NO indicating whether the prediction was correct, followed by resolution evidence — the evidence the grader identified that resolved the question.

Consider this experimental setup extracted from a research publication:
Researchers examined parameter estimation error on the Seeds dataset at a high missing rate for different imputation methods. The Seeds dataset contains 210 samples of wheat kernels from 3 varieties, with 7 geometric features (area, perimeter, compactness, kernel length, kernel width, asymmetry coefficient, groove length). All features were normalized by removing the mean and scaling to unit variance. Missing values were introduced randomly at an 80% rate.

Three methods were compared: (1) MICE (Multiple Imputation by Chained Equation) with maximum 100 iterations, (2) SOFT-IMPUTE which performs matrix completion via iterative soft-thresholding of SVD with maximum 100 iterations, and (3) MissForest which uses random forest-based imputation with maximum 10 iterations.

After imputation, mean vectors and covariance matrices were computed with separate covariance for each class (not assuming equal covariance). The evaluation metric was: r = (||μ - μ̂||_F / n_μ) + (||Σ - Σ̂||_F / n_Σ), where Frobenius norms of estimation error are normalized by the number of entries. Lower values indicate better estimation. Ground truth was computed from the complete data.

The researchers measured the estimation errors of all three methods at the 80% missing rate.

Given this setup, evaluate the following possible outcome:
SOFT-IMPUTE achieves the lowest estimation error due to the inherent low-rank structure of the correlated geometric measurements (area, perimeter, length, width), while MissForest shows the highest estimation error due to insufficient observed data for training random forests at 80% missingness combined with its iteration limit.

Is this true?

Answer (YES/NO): NO